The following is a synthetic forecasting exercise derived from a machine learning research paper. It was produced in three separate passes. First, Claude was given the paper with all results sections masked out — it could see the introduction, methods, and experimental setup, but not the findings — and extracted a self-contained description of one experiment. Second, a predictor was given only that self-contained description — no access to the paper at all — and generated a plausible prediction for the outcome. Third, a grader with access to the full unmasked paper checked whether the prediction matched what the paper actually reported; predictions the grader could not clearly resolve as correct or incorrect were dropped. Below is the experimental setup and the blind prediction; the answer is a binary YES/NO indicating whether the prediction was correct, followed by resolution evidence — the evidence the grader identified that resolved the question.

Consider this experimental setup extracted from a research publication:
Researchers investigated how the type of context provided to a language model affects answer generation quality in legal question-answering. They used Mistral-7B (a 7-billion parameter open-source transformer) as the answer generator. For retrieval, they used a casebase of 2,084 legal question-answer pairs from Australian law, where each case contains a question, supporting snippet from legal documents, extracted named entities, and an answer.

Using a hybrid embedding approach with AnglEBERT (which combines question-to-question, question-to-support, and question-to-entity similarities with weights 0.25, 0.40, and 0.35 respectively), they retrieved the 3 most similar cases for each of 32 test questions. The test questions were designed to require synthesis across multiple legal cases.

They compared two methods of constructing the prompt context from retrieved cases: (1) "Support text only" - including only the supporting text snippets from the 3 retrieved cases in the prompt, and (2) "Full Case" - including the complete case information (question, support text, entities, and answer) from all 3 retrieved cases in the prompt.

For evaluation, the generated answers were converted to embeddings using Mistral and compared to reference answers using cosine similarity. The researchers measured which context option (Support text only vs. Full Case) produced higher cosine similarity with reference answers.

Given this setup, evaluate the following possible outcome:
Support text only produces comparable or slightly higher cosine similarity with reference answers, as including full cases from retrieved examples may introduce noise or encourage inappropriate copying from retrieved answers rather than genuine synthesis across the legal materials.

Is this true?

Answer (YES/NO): NO